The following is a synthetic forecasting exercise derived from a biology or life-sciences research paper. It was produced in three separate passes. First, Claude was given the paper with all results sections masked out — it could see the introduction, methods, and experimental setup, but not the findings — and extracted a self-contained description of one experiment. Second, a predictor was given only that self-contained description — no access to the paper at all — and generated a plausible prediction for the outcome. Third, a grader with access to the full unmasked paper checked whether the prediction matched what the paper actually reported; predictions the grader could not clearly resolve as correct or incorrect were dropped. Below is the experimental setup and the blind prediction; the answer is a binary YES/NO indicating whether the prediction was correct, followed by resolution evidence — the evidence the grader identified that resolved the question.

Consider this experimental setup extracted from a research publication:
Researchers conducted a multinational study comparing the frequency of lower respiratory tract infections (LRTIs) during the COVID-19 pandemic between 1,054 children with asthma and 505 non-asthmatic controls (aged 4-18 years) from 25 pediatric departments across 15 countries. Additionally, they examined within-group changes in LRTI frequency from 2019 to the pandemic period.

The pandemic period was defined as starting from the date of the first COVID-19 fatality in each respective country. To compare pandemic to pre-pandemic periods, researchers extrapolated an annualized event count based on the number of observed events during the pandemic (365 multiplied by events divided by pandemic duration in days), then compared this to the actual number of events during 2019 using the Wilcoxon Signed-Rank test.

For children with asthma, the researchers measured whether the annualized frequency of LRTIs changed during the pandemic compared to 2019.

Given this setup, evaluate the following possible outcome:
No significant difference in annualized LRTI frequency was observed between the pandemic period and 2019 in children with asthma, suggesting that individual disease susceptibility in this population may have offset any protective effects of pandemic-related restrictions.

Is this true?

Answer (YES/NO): YES